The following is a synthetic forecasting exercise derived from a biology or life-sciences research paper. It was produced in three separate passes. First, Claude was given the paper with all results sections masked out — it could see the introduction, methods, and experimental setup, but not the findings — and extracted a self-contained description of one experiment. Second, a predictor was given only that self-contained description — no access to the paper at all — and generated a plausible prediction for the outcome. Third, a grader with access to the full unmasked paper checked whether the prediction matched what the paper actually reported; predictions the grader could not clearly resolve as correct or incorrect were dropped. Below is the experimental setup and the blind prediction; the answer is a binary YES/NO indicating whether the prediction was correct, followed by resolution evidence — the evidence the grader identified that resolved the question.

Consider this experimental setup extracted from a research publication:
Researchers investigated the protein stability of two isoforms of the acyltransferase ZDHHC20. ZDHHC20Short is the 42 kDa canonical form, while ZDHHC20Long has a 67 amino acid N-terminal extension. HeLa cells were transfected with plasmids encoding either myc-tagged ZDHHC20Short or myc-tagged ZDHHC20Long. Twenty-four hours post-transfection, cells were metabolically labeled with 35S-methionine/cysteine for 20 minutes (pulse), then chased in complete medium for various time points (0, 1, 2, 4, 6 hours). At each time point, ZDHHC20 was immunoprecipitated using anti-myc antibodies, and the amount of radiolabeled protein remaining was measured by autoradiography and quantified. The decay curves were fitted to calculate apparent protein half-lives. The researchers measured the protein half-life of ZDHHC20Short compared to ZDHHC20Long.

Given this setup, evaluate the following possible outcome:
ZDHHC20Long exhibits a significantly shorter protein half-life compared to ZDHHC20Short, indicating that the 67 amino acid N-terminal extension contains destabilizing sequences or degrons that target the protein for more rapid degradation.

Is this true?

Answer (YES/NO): NO